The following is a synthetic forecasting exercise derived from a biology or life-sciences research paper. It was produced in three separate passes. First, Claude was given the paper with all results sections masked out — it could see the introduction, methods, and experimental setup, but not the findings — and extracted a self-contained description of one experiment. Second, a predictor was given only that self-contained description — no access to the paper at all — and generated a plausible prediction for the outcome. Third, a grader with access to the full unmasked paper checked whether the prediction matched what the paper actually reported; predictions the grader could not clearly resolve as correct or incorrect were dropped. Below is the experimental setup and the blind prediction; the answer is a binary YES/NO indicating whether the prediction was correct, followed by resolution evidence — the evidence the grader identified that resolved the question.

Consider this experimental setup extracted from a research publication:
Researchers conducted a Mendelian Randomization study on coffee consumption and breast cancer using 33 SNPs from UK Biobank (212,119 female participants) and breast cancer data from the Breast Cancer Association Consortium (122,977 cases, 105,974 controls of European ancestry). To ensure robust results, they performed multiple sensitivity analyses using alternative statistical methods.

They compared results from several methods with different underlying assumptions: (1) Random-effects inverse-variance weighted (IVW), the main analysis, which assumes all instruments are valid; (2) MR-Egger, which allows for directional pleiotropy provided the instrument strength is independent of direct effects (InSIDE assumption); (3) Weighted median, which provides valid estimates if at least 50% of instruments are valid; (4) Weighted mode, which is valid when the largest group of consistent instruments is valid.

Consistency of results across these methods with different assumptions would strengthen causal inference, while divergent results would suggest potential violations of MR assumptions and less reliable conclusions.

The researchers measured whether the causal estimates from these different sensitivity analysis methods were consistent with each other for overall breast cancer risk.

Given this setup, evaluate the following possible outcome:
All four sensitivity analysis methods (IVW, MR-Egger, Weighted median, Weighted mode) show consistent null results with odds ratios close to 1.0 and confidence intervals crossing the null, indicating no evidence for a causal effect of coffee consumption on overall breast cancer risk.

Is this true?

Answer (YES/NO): YES